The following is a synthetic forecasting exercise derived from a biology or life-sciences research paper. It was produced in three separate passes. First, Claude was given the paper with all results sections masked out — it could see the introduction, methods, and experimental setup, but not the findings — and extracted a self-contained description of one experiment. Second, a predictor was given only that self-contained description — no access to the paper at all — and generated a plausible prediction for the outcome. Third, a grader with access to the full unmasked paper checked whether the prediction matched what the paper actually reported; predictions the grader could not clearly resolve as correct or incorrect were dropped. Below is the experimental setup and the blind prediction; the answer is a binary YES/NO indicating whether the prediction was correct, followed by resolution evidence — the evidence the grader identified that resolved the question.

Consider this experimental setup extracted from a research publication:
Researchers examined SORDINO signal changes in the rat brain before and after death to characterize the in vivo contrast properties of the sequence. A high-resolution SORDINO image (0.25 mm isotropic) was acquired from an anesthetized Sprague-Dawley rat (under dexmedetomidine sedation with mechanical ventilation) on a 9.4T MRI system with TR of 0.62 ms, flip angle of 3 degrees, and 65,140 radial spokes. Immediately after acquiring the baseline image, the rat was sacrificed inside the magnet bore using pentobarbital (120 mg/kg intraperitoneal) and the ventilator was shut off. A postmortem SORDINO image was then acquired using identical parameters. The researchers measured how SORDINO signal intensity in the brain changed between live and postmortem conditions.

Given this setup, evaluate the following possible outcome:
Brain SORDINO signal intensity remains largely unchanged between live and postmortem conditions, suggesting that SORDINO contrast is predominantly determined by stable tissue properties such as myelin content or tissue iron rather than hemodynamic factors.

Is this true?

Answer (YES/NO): NO